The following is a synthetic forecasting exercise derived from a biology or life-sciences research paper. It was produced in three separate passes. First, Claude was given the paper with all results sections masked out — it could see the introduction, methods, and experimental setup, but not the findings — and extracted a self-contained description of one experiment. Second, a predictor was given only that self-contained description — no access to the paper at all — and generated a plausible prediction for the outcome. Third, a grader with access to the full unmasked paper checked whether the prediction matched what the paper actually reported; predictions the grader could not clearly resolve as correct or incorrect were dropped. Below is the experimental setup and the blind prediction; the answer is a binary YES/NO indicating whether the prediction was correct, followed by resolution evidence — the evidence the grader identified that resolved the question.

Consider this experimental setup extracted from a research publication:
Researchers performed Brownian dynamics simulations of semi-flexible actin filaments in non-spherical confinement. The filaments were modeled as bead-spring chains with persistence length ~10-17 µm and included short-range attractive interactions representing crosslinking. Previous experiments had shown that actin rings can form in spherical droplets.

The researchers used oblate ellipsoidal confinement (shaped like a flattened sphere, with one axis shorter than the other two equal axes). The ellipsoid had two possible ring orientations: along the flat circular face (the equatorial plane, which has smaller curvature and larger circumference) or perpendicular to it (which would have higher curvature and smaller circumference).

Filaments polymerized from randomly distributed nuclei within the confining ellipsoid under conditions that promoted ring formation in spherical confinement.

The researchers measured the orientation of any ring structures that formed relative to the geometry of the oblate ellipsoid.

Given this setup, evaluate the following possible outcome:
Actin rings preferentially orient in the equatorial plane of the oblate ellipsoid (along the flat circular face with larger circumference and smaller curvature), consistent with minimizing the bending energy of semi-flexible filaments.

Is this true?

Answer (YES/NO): YES